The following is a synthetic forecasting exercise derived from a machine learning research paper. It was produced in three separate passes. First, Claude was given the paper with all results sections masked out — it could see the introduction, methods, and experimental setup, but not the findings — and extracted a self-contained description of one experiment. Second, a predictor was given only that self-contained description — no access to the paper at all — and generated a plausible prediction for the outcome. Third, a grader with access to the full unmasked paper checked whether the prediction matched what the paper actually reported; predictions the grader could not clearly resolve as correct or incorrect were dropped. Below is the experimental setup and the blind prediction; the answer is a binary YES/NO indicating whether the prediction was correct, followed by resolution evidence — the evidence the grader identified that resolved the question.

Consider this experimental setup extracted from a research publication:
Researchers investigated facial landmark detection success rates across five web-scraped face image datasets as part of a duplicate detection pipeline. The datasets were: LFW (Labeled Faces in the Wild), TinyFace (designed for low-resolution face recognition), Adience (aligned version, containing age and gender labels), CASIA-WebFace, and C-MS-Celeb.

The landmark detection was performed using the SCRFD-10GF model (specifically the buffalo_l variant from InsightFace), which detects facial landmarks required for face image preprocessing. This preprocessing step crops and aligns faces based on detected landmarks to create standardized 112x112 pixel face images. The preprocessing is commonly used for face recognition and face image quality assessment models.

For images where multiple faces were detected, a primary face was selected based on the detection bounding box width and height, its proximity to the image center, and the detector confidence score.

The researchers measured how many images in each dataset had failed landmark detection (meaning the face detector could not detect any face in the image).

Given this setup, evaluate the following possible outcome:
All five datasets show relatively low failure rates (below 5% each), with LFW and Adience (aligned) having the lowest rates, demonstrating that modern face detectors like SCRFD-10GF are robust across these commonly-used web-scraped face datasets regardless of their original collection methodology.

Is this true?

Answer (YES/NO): NO